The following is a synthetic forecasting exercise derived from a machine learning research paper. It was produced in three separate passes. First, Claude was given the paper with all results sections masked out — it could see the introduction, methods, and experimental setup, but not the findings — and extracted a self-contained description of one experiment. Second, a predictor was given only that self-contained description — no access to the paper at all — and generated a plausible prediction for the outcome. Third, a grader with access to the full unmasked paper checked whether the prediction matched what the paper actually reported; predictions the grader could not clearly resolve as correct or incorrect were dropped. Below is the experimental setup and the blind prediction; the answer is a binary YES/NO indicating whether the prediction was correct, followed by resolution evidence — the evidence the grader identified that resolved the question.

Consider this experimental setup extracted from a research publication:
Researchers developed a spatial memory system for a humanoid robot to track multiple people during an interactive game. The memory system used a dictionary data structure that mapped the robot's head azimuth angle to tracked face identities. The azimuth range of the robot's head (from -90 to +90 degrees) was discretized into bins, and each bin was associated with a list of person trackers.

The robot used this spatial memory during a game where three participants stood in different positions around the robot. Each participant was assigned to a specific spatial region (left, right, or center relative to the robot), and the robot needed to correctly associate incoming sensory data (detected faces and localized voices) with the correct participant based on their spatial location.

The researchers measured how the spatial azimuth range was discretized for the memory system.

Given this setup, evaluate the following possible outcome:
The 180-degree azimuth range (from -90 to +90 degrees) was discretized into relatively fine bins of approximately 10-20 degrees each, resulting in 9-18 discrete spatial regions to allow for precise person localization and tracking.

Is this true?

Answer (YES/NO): NO